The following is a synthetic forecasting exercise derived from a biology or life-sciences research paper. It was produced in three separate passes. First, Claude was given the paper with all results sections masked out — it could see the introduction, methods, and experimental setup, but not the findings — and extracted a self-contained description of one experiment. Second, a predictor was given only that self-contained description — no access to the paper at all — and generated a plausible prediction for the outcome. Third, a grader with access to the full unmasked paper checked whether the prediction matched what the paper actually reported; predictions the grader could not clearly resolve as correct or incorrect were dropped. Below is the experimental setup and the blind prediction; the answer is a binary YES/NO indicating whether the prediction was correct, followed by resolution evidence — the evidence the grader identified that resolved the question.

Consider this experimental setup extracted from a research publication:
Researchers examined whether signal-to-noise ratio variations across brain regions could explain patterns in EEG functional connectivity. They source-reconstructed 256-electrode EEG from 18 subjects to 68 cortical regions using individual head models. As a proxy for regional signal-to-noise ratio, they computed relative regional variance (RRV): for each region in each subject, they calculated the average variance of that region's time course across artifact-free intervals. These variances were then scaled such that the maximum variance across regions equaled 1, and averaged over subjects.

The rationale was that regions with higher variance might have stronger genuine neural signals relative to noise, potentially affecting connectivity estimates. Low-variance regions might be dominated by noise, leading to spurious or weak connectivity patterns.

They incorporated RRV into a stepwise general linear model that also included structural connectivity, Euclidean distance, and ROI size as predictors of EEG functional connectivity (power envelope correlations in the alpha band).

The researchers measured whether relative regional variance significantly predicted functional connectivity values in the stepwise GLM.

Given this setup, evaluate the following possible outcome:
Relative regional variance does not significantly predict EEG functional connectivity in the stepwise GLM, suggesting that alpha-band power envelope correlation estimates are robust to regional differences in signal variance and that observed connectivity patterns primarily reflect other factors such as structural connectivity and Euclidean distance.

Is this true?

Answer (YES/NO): NO